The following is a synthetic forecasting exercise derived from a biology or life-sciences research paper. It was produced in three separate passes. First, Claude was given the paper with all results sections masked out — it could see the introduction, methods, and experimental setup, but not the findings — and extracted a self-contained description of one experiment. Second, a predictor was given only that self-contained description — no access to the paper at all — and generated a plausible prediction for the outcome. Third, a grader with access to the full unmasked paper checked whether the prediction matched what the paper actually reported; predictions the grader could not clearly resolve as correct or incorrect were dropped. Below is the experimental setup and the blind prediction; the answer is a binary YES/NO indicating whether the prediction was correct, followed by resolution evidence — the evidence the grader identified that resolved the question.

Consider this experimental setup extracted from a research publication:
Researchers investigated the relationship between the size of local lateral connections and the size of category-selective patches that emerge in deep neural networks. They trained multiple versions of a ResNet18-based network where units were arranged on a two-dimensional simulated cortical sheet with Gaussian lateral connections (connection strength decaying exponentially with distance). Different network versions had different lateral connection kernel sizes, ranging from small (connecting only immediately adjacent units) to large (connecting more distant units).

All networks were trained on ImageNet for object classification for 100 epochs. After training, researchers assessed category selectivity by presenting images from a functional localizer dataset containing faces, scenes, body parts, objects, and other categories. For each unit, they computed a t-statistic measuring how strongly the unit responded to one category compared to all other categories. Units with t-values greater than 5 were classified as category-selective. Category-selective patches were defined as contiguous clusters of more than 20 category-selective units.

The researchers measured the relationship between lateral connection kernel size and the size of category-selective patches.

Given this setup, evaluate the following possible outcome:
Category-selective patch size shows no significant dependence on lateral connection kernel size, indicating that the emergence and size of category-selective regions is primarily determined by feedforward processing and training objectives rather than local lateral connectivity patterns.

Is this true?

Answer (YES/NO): NO